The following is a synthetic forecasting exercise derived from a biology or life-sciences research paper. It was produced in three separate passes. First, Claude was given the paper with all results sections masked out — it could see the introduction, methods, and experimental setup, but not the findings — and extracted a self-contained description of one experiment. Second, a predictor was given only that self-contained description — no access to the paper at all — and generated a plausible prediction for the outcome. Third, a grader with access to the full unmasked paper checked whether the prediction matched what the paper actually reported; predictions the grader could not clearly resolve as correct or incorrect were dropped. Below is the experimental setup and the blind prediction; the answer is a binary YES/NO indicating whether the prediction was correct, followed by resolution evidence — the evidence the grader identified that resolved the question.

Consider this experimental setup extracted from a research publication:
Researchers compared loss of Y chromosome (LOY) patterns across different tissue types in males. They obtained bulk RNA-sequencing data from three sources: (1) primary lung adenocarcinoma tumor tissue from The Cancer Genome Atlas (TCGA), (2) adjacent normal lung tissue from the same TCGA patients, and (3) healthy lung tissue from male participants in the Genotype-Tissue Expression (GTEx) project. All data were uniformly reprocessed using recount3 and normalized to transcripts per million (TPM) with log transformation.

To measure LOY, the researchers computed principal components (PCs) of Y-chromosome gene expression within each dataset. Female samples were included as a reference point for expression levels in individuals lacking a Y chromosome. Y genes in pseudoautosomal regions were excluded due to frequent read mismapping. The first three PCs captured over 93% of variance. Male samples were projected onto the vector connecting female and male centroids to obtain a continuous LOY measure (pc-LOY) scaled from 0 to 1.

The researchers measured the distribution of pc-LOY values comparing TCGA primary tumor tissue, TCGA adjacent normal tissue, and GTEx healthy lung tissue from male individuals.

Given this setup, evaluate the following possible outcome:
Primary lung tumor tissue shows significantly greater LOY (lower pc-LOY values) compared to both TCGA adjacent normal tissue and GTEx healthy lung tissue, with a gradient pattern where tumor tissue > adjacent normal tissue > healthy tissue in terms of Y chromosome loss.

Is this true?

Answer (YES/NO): NO